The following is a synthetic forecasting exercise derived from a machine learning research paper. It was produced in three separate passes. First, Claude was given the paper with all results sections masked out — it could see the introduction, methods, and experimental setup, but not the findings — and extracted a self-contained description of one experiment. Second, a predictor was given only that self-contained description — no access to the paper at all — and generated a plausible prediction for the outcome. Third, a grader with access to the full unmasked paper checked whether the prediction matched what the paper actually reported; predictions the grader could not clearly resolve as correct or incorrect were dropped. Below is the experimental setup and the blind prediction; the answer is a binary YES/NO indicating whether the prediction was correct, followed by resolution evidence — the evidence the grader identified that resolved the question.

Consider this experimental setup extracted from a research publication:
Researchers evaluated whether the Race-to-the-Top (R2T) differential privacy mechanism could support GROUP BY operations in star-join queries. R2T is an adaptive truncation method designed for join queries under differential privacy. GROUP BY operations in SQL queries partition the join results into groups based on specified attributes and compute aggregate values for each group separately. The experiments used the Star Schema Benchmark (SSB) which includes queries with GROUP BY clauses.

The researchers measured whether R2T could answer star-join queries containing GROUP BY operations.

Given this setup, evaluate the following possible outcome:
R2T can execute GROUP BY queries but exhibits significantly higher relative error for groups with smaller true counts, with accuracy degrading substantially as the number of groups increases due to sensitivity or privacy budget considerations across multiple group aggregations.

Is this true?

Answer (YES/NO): NO